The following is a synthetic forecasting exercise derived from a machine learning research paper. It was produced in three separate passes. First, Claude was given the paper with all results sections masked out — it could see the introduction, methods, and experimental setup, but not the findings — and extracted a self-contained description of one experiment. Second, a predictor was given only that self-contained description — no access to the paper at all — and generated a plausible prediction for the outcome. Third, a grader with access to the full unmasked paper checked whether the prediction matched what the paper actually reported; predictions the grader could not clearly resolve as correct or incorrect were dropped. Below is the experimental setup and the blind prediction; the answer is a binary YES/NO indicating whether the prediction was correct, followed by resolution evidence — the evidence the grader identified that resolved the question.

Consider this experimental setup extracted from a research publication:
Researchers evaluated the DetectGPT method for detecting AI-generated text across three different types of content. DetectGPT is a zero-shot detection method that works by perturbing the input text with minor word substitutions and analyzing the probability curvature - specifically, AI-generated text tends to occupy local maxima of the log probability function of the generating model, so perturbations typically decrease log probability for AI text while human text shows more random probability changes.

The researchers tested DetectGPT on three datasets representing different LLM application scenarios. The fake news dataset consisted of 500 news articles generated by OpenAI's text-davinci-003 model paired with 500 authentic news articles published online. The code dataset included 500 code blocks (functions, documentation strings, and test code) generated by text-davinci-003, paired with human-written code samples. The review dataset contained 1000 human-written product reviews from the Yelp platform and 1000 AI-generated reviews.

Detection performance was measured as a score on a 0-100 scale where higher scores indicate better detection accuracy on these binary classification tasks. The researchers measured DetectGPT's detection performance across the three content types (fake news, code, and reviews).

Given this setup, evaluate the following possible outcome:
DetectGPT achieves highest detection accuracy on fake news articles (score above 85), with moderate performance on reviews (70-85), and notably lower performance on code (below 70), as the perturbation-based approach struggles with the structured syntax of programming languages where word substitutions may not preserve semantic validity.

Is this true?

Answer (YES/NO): NO